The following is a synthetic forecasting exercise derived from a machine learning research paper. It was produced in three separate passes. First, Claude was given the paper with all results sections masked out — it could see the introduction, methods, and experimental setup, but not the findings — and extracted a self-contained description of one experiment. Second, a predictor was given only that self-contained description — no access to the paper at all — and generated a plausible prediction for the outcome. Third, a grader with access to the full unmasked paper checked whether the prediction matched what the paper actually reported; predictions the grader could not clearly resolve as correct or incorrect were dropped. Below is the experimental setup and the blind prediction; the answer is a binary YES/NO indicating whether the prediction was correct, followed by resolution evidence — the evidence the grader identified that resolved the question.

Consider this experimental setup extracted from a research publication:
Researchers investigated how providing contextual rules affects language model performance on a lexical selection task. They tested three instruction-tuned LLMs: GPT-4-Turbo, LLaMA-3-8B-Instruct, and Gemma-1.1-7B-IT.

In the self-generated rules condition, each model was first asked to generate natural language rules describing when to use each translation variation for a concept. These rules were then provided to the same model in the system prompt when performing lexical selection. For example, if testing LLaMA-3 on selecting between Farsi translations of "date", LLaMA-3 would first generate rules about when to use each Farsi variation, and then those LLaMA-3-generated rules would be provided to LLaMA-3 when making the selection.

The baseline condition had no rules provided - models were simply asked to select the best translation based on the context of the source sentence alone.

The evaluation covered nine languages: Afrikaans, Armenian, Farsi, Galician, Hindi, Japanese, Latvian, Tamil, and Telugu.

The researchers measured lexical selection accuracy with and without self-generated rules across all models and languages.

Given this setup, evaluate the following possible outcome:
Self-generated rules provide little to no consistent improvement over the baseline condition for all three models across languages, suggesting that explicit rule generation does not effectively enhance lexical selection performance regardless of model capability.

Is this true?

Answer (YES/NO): NO